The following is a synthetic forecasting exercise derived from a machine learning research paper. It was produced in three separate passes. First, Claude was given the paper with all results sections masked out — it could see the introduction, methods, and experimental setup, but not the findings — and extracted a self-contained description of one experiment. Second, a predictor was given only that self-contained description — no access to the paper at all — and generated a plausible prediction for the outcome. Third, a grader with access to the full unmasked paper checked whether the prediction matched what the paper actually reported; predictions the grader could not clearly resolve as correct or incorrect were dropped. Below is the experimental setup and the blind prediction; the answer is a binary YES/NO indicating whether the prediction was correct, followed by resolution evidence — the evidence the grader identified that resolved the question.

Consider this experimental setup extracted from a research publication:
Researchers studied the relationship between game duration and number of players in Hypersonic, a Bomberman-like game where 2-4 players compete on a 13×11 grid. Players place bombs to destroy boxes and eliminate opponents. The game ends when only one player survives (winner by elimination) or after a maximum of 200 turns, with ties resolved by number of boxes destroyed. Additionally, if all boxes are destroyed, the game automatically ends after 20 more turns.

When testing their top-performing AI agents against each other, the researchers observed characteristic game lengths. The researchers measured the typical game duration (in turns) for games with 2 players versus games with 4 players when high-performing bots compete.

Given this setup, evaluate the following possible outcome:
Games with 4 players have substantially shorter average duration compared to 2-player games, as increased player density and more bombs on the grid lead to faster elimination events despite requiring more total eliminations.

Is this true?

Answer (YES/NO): YES